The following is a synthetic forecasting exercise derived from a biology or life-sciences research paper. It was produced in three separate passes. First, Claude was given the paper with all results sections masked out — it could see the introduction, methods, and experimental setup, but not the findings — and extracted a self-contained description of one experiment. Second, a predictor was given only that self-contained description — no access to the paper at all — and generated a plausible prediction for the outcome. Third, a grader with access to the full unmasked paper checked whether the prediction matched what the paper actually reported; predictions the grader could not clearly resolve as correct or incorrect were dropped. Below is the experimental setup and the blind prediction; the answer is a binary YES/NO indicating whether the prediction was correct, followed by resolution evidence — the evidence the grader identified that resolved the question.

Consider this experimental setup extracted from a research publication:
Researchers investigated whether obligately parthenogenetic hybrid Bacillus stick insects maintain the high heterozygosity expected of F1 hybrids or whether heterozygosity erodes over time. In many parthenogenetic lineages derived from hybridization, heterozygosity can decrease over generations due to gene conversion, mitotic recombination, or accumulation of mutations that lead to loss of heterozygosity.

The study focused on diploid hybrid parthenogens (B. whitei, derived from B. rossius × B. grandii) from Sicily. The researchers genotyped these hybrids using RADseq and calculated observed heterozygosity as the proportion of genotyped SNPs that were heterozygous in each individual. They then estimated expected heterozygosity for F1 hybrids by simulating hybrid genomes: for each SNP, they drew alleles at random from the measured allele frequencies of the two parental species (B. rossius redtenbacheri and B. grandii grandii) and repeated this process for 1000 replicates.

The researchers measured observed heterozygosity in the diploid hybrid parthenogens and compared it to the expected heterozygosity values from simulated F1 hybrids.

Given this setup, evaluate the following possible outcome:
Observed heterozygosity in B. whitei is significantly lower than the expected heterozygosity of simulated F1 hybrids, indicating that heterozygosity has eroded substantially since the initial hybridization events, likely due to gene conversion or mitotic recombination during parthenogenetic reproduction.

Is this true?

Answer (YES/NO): NO